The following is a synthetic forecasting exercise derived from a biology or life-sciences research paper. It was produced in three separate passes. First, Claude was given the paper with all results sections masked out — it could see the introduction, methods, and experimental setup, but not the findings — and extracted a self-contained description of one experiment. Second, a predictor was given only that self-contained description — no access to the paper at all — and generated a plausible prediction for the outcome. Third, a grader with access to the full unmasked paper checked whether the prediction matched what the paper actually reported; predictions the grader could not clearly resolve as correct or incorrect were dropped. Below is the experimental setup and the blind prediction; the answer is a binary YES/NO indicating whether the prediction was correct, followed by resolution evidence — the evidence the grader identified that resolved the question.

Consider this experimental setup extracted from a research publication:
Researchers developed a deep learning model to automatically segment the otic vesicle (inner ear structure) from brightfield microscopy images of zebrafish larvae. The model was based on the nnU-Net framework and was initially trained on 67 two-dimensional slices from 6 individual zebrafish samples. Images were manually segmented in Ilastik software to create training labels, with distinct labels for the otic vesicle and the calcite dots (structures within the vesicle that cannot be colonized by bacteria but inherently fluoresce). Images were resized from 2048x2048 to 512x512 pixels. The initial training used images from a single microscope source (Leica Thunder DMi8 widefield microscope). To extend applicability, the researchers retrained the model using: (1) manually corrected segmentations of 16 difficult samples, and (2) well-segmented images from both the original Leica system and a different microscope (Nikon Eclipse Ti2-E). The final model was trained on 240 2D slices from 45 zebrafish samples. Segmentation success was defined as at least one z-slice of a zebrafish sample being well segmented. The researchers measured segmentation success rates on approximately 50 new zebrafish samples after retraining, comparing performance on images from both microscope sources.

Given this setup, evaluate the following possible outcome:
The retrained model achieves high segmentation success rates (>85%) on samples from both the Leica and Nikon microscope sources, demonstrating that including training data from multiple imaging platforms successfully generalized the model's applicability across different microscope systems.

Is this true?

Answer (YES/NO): NO